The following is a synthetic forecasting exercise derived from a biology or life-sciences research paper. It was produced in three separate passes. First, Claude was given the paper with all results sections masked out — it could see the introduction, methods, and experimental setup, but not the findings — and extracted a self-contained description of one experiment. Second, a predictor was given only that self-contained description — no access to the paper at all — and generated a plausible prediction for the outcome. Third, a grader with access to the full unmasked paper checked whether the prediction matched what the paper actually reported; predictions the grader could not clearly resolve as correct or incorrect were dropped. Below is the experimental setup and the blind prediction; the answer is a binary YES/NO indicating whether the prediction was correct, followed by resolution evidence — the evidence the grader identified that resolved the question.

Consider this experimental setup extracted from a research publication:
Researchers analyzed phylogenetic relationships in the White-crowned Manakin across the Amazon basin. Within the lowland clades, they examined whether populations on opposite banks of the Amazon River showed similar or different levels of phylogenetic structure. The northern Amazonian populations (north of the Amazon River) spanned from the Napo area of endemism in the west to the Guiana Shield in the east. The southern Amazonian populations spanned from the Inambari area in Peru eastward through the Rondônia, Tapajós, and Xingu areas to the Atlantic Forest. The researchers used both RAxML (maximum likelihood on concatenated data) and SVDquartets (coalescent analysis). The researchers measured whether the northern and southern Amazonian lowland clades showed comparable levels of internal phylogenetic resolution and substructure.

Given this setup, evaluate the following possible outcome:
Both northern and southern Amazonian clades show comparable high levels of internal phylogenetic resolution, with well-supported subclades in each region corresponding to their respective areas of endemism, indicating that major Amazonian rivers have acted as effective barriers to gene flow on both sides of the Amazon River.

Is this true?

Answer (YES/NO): NO